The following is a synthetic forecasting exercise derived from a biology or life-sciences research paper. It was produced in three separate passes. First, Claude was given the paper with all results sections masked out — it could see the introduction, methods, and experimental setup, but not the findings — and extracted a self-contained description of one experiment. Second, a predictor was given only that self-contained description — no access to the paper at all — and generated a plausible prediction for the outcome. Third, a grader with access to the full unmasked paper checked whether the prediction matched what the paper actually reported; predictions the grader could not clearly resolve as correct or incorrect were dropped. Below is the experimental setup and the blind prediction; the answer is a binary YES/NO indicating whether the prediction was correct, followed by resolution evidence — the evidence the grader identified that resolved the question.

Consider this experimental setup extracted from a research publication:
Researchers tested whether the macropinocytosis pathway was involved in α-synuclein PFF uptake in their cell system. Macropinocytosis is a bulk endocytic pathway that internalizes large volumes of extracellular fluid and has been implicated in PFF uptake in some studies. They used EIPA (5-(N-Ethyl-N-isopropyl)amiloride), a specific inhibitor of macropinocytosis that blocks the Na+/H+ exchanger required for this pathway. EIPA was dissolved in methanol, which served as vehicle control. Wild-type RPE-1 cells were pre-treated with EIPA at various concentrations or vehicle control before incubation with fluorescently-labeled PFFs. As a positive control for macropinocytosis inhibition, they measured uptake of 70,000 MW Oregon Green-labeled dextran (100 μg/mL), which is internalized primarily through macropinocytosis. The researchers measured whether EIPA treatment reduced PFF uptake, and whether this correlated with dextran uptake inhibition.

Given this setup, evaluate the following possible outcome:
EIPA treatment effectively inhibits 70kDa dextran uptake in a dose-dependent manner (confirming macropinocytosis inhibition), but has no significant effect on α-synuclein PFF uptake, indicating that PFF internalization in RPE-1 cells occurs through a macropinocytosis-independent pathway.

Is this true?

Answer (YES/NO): NO